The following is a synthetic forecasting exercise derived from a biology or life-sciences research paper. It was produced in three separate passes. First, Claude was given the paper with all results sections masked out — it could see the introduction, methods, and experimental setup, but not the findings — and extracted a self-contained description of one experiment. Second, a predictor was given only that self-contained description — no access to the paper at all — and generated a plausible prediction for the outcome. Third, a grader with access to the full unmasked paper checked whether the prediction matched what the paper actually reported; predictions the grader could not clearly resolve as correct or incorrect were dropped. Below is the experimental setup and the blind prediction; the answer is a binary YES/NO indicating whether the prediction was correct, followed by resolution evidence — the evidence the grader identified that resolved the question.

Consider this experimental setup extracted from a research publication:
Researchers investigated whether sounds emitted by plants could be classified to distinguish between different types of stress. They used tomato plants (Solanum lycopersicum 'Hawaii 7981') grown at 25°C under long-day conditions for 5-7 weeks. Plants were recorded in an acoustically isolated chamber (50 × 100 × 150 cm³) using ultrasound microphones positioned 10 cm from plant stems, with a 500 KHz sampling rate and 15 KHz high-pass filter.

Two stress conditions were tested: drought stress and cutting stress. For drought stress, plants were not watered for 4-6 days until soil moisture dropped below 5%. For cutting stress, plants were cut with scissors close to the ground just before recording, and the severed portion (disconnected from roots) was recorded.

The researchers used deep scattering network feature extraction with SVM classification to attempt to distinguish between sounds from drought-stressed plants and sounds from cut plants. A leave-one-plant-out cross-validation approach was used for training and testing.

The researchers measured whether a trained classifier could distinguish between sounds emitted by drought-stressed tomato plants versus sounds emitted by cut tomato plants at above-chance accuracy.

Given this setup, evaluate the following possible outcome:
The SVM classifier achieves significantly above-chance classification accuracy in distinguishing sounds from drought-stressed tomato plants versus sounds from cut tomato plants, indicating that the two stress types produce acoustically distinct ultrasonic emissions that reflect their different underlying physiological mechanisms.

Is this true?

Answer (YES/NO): YES